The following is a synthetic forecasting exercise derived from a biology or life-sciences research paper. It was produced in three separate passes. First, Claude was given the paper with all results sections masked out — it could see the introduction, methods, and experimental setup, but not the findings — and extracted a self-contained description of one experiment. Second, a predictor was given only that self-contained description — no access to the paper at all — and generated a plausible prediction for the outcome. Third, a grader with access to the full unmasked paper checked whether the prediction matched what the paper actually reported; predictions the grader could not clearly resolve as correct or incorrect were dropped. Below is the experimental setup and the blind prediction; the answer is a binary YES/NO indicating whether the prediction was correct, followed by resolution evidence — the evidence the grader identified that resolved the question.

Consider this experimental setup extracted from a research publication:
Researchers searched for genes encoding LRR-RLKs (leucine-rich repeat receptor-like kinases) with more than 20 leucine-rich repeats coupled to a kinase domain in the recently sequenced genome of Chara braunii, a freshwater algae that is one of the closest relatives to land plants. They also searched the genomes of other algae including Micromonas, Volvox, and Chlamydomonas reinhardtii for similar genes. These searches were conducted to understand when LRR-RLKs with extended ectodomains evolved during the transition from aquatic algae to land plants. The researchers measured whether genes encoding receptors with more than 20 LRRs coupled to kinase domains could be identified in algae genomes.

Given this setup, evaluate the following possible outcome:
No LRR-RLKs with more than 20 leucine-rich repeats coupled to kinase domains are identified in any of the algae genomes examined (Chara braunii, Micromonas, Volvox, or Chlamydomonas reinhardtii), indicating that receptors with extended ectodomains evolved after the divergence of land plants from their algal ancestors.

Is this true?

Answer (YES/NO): YES